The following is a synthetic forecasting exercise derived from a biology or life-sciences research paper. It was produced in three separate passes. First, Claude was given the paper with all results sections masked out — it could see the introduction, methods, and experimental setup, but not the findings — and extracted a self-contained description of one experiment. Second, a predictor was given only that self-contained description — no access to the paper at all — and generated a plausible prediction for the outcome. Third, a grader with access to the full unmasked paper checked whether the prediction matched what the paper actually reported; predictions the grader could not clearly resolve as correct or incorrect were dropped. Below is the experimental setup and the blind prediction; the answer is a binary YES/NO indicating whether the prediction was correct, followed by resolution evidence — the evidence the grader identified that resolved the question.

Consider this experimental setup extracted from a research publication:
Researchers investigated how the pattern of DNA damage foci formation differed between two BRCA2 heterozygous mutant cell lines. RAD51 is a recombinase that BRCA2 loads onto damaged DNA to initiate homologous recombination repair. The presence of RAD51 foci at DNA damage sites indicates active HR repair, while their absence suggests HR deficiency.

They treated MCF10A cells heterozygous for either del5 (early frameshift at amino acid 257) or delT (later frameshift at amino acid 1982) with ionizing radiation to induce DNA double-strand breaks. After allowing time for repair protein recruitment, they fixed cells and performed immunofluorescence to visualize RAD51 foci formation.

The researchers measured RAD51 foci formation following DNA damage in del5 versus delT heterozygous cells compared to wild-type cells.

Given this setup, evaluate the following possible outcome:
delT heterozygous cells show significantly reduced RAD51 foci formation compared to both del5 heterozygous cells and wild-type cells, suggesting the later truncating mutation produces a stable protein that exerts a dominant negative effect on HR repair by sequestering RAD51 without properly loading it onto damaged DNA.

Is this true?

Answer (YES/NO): NO